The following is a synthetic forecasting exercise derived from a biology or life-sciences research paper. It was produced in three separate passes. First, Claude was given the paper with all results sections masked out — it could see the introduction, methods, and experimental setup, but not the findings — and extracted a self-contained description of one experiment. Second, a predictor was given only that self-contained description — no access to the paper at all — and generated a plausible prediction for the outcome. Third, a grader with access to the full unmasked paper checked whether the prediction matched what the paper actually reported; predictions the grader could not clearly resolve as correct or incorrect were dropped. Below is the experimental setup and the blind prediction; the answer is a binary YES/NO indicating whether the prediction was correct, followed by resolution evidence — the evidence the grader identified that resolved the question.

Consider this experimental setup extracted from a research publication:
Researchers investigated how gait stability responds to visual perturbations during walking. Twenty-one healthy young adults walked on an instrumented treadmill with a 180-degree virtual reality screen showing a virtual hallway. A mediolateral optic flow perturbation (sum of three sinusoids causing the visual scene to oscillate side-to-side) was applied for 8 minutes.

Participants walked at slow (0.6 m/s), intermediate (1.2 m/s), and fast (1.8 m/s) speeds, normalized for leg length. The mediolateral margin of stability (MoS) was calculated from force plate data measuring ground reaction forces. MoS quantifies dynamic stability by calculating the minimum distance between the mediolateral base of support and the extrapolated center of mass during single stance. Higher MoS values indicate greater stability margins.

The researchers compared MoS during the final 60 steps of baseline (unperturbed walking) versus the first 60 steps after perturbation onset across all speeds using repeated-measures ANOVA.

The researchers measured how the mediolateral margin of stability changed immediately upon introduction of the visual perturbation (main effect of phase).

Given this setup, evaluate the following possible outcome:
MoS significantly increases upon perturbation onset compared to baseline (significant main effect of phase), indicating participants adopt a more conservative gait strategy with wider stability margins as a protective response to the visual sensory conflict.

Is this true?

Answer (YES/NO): YES